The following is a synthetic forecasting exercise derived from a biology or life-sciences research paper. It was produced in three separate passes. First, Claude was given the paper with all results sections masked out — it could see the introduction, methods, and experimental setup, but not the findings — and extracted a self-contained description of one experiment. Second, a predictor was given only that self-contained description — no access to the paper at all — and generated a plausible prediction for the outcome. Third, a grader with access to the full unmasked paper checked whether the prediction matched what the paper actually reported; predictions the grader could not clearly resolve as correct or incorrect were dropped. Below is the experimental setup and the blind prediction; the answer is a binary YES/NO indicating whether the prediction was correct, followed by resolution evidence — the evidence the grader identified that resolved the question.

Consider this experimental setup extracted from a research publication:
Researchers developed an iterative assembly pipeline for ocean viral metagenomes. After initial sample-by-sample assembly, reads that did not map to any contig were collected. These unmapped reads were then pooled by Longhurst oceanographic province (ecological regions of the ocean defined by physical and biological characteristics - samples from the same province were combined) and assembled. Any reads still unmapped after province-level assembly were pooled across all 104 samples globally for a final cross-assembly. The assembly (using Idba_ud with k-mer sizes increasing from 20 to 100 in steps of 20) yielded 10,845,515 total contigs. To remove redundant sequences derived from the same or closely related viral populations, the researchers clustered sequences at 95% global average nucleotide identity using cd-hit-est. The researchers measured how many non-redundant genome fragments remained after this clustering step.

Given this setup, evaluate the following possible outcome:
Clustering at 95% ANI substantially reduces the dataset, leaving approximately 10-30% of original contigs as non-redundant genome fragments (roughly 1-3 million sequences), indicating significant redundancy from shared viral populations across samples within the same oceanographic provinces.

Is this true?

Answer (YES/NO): NO